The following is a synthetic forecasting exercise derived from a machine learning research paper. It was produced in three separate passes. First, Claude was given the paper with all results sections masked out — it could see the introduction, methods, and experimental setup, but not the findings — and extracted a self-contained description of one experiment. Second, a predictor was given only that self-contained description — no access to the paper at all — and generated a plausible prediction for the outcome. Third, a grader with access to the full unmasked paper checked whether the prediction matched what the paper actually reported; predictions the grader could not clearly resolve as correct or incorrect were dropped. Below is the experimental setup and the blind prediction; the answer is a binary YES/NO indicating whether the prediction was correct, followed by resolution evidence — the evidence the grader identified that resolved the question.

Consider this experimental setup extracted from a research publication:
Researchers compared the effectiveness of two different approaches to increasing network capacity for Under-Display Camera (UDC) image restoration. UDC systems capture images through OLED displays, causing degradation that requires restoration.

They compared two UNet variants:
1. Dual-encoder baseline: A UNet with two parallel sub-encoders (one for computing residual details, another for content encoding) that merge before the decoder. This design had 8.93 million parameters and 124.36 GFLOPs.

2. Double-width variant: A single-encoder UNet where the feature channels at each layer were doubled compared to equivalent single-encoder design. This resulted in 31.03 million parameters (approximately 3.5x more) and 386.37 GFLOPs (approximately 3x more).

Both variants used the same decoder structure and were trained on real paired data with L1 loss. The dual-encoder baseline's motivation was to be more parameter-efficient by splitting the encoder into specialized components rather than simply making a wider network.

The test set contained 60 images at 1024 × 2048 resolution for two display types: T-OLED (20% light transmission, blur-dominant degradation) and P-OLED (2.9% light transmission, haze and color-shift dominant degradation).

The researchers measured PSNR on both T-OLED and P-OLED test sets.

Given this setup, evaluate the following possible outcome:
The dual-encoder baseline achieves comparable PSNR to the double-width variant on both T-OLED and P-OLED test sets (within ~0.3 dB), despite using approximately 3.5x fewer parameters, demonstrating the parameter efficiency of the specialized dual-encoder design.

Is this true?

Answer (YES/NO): YES